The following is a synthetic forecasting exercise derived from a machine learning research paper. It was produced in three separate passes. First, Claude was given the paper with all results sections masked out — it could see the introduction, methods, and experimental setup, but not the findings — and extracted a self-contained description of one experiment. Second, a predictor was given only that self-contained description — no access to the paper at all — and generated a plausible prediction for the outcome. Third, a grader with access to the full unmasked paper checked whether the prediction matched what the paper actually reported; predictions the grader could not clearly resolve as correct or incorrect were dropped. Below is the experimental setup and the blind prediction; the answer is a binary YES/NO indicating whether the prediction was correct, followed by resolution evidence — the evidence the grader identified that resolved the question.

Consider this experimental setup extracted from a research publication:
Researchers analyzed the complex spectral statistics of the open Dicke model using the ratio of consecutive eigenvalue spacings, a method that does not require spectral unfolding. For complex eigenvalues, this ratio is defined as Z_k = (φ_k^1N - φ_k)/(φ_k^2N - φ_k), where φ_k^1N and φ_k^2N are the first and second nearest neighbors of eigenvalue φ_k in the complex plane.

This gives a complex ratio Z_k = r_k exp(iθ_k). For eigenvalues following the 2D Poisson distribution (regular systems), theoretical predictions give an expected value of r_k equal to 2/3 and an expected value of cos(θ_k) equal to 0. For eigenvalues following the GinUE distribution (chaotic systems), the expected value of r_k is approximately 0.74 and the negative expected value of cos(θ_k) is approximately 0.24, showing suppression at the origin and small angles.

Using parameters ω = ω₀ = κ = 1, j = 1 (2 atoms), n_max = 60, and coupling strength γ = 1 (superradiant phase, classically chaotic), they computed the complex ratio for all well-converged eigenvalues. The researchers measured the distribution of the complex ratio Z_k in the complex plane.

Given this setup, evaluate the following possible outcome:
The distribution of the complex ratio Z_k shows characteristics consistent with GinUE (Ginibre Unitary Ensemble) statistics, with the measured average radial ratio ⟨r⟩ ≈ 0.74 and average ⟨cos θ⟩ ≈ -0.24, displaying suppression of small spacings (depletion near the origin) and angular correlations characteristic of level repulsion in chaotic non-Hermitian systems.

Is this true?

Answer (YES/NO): YES